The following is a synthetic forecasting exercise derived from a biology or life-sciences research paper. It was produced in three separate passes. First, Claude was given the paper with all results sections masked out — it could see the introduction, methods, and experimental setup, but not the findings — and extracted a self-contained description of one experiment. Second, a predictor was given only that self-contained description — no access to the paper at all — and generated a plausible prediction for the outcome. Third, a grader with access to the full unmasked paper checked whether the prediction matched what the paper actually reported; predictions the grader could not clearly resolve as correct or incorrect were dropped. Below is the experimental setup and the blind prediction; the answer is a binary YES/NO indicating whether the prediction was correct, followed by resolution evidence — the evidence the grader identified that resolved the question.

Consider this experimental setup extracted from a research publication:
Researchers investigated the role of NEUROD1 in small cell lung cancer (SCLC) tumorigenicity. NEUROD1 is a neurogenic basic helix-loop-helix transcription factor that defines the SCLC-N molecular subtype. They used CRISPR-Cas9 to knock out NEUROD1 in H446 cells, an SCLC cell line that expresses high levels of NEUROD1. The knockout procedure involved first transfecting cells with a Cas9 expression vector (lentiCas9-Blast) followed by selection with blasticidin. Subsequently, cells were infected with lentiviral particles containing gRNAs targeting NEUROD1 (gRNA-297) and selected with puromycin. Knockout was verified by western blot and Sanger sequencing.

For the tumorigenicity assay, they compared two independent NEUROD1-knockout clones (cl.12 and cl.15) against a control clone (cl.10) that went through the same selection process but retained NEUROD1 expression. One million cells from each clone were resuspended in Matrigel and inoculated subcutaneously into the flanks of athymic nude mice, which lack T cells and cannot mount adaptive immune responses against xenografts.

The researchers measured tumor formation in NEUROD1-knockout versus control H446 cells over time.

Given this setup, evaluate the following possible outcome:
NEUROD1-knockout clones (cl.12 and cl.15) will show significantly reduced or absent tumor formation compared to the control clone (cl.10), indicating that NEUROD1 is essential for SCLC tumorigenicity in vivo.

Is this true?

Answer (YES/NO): YES